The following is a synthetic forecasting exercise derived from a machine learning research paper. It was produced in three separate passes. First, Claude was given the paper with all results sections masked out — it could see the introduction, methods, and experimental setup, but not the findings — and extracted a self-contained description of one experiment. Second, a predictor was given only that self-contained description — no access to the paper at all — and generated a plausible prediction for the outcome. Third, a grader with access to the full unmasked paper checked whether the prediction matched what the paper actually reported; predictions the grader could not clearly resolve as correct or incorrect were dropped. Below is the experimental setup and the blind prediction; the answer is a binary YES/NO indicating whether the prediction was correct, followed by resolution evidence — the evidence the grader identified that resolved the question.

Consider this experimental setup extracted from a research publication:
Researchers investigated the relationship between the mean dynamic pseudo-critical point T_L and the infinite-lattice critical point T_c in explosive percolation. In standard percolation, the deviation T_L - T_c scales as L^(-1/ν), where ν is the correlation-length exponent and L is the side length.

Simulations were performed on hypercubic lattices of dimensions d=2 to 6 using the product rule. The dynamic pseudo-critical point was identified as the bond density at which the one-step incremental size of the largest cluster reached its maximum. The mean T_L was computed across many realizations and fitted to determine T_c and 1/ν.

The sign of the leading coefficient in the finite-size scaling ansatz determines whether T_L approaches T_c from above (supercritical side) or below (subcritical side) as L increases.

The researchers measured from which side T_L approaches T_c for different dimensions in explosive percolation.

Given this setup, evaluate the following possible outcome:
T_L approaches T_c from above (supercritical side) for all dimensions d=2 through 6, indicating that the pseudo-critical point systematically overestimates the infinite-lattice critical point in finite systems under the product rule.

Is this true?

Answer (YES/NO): NO